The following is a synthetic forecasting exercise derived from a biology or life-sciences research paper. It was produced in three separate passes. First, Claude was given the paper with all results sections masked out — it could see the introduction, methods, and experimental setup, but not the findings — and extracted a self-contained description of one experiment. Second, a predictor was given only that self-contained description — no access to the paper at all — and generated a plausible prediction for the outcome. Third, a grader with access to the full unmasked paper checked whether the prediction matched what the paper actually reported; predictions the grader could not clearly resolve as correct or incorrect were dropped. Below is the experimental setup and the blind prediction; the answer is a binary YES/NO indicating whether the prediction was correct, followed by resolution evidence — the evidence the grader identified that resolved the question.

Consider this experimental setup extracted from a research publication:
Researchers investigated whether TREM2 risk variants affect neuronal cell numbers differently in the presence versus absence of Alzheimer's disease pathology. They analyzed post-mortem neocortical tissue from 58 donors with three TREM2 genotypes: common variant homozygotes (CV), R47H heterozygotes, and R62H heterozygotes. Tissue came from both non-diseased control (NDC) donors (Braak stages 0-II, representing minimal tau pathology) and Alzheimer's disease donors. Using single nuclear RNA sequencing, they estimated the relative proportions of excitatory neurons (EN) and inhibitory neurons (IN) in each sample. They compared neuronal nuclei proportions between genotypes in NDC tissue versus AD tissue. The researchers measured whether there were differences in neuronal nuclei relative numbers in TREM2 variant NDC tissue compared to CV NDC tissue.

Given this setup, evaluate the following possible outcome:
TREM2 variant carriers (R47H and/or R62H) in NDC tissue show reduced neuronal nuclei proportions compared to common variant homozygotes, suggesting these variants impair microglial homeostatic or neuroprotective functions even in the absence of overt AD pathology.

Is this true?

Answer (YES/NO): NO